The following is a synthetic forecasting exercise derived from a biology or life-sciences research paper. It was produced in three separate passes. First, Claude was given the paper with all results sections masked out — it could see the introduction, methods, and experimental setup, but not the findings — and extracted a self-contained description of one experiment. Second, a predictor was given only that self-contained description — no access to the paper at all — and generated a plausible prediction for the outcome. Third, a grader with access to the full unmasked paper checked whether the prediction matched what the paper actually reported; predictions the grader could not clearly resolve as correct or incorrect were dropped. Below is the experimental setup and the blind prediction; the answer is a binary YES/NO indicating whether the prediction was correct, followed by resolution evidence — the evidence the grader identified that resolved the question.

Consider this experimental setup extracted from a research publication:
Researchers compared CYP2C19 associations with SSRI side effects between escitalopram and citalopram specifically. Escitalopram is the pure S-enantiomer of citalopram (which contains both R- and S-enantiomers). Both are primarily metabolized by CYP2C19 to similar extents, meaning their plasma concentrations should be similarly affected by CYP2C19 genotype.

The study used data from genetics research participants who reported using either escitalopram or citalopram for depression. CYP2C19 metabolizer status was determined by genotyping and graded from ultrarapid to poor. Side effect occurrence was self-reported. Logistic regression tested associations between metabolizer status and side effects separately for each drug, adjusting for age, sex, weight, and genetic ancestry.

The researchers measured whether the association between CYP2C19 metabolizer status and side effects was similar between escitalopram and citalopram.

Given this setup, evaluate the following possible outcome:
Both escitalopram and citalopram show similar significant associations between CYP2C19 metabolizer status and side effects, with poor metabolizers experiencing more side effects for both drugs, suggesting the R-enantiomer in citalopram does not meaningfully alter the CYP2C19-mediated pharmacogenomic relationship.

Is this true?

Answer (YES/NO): YES